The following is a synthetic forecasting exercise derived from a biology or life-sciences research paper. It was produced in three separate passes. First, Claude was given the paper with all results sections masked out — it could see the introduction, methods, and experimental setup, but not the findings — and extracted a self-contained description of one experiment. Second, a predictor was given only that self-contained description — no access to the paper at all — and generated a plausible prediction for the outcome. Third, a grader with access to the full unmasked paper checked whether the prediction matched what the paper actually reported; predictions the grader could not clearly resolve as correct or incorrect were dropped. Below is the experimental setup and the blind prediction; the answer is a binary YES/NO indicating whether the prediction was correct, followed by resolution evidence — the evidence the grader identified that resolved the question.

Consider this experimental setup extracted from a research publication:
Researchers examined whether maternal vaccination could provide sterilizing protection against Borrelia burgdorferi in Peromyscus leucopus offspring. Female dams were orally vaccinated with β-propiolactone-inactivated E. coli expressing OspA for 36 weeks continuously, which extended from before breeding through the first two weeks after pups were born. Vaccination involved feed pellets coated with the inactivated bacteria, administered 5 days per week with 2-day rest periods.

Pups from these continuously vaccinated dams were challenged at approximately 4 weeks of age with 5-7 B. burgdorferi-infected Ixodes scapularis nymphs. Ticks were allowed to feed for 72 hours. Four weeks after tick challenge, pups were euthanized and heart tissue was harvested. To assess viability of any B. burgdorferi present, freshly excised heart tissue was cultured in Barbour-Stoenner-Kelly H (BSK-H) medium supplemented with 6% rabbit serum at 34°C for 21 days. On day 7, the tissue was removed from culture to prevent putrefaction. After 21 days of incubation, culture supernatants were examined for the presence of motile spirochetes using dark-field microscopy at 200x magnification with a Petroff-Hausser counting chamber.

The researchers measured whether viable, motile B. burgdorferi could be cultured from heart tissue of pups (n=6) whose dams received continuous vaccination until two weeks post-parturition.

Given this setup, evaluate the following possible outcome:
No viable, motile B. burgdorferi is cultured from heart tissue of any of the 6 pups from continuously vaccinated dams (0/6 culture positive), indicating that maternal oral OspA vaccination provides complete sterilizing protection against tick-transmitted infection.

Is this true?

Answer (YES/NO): YES